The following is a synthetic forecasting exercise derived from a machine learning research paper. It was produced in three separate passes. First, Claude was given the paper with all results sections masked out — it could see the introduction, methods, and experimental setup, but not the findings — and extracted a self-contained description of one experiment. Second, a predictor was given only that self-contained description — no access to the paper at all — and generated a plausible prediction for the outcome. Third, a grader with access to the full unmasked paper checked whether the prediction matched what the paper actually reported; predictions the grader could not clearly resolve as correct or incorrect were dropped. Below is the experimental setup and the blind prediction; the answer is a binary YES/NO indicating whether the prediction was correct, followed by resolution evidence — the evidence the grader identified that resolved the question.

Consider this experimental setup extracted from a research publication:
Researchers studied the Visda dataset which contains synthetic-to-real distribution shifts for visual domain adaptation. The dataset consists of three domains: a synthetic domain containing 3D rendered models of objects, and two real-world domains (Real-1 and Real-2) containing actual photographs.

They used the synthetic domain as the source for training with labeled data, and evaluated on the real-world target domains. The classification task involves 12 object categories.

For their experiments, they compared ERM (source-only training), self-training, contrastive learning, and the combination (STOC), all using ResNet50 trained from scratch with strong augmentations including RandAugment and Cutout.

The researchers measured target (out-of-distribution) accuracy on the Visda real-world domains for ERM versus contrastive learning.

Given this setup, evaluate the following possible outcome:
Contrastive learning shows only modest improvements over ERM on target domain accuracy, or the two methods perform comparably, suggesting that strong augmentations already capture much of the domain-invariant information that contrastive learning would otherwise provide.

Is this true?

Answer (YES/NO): NO